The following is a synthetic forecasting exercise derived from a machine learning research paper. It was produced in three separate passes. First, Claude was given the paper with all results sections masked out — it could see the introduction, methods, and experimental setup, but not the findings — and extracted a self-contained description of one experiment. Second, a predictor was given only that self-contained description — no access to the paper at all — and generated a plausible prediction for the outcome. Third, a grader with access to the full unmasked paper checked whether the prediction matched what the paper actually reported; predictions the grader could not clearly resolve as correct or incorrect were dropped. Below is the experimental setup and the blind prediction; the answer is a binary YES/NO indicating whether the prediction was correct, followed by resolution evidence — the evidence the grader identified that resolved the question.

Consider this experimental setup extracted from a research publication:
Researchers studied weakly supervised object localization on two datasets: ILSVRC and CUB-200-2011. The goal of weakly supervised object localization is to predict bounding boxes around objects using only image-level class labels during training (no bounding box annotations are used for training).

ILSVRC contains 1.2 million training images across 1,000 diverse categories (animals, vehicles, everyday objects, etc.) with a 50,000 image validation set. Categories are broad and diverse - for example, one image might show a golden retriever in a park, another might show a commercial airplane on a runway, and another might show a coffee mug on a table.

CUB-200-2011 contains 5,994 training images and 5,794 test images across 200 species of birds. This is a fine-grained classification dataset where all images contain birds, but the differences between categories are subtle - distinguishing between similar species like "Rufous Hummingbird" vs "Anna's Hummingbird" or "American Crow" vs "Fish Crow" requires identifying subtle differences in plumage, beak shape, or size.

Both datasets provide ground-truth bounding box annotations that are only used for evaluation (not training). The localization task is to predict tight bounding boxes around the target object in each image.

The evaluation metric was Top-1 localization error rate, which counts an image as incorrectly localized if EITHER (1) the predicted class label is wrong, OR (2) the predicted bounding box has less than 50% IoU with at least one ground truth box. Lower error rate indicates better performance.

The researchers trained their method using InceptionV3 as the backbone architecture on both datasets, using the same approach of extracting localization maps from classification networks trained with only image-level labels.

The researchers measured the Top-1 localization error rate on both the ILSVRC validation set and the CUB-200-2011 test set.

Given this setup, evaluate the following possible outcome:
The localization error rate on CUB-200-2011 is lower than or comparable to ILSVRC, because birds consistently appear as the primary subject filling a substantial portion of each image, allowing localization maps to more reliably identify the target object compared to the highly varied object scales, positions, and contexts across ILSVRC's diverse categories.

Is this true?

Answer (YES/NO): YES